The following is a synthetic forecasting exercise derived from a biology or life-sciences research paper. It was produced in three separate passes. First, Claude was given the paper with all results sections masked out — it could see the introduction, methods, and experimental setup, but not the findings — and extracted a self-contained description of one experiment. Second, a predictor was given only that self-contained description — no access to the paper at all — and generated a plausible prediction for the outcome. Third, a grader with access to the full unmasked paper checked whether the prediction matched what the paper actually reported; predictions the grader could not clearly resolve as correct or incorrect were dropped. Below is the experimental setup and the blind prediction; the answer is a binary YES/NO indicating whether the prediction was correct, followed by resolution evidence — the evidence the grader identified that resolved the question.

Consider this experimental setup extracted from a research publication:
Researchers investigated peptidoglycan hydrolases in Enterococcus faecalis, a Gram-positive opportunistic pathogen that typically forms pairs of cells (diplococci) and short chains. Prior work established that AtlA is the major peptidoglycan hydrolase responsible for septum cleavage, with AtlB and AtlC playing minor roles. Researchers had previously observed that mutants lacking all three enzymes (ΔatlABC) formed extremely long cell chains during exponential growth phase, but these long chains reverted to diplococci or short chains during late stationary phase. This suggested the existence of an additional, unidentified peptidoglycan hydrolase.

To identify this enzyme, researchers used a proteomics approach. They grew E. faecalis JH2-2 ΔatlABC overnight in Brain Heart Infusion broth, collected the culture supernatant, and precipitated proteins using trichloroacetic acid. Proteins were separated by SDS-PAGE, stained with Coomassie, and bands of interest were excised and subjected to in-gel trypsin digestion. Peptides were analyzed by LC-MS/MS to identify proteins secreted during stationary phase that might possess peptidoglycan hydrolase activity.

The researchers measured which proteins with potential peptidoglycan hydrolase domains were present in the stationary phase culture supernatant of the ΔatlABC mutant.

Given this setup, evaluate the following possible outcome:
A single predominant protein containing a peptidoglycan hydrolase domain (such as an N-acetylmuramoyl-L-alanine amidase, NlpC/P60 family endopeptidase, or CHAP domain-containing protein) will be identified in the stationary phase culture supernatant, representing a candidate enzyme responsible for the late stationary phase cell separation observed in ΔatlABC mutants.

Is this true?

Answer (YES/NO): NO